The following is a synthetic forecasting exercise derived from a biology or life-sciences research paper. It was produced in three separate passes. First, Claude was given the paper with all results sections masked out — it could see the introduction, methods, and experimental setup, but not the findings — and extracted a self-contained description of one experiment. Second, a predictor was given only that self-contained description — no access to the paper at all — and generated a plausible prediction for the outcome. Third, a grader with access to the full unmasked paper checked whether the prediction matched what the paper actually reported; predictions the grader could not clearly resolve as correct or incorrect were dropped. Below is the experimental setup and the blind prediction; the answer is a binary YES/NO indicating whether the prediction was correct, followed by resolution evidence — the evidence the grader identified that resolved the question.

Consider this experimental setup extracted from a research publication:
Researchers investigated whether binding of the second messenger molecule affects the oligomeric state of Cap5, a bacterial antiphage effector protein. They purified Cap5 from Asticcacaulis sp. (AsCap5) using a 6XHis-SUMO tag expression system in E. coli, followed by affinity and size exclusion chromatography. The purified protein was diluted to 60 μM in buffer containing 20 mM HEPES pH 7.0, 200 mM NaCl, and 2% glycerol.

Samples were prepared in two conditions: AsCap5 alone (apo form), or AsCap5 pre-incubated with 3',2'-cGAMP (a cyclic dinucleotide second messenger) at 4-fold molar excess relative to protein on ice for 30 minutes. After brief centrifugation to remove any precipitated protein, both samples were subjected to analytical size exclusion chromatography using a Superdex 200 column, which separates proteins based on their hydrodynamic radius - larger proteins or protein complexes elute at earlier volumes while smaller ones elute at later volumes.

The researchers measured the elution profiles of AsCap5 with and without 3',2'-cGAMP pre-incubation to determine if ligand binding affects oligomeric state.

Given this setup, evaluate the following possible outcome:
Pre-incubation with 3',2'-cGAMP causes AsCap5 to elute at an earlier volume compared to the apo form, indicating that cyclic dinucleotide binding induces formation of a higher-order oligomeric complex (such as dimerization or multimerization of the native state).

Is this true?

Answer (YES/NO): NO